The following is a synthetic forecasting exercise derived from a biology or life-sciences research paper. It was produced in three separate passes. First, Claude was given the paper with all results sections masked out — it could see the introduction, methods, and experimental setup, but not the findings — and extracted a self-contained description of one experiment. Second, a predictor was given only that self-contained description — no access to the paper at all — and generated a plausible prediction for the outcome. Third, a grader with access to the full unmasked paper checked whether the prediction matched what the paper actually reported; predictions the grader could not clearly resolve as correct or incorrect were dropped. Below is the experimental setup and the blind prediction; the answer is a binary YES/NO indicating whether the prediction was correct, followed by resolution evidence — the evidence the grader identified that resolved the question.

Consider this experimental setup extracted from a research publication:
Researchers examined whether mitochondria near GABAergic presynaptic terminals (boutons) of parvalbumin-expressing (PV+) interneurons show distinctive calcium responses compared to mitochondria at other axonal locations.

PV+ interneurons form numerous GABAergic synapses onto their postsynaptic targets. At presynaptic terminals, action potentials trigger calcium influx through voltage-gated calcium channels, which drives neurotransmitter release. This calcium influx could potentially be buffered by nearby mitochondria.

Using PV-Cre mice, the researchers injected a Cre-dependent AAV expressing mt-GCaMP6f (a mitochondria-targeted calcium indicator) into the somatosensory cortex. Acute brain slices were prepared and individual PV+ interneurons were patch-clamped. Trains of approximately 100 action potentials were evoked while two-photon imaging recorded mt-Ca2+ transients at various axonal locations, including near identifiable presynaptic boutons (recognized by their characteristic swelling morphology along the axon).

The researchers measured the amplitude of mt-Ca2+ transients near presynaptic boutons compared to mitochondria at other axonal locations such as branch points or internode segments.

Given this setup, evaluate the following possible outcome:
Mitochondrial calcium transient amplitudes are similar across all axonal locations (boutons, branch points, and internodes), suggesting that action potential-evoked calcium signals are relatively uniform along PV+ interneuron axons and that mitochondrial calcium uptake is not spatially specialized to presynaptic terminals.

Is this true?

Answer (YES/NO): NO